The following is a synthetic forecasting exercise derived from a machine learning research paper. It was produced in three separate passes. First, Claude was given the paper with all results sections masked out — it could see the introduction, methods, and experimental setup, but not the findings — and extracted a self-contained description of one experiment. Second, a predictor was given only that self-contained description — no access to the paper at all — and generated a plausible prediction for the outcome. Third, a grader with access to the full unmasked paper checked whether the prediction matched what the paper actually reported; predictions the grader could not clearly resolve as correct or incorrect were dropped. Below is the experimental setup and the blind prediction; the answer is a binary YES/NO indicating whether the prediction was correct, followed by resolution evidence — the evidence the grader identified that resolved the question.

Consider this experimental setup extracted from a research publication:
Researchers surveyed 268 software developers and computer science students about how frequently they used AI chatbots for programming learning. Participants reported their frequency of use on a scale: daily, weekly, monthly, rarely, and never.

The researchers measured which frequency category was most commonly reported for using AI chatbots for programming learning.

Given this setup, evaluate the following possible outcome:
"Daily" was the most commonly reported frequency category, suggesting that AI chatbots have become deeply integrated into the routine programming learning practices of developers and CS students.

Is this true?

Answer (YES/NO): NO